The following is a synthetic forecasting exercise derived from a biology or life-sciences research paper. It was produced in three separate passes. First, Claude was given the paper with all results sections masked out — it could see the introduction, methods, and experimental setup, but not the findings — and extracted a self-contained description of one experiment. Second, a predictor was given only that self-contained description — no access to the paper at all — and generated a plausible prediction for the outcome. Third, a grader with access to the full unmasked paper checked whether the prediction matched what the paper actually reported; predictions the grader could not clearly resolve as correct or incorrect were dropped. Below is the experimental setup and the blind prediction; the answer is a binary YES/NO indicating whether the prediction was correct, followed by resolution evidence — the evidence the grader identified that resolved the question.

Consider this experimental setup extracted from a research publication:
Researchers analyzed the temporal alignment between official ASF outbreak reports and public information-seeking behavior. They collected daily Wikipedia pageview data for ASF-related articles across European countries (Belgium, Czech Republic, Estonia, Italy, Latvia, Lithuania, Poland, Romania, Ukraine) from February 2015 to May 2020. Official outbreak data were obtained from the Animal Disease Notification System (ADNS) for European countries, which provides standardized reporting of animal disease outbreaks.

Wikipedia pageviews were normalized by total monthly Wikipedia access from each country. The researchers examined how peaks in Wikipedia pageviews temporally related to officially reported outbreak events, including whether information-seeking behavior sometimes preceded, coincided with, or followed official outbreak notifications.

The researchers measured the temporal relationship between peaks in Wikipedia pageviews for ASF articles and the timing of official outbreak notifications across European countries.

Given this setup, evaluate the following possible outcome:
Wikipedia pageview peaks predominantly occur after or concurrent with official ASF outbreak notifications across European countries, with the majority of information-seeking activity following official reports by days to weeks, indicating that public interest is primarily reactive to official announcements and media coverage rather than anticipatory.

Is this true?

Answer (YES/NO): NO